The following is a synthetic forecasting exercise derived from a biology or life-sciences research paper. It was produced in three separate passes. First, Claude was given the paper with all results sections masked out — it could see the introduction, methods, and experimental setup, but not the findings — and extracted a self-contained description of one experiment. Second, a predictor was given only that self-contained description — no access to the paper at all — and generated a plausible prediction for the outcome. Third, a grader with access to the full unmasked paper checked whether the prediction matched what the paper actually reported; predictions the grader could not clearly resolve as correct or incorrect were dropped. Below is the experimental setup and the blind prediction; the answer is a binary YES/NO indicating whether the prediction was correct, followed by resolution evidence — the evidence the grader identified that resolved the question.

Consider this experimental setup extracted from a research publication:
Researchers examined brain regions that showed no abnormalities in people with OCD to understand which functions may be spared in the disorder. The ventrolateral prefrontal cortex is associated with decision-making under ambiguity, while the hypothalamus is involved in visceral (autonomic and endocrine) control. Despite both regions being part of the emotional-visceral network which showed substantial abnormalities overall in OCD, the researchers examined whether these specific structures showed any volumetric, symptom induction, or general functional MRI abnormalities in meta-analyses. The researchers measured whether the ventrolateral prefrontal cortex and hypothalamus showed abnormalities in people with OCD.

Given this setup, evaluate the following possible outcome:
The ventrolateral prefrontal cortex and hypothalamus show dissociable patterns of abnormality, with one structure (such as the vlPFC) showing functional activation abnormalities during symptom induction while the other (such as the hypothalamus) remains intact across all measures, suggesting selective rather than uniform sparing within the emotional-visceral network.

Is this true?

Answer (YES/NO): NO